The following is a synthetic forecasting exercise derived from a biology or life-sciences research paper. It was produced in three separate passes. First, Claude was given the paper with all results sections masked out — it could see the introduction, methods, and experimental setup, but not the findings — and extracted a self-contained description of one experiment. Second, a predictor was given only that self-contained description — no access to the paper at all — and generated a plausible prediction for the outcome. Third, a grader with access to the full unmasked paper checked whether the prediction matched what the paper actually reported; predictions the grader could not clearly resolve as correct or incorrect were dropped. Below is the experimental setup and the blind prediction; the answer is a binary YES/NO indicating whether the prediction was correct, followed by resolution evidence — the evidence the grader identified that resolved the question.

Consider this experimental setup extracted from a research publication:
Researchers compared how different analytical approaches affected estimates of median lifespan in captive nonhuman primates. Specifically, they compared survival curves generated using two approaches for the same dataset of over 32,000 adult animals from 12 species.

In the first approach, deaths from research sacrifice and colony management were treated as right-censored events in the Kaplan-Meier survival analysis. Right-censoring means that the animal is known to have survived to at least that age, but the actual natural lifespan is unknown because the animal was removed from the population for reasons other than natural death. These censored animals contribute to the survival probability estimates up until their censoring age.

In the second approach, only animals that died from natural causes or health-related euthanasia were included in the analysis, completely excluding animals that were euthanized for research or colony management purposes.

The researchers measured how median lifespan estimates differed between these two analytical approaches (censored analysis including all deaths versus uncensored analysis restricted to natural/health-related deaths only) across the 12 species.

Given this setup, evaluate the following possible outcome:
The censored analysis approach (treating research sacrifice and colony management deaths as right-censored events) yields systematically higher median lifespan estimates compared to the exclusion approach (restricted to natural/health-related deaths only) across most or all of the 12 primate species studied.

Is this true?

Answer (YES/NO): YES